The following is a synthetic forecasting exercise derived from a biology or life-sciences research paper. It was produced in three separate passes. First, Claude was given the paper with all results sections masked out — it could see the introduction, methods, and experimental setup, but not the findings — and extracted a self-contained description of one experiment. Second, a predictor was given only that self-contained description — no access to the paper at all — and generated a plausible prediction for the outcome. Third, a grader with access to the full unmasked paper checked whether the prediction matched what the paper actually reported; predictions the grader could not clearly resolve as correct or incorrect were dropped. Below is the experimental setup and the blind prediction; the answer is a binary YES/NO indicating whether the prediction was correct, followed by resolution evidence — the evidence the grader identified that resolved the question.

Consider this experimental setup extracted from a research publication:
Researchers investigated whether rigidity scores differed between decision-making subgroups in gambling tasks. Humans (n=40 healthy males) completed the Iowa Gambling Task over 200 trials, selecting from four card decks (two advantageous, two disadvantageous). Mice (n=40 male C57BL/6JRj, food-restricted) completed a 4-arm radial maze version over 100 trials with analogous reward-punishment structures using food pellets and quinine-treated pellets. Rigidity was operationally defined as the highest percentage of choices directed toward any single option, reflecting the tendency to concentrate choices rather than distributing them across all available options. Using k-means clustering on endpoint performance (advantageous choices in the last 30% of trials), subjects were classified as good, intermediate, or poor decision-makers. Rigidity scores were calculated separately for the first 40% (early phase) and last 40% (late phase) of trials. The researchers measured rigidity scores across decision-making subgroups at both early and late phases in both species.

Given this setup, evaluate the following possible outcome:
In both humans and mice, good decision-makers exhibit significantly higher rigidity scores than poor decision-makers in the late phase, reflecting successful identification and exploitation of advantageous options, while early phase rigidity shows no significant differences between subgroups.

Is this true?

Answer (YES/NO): NO